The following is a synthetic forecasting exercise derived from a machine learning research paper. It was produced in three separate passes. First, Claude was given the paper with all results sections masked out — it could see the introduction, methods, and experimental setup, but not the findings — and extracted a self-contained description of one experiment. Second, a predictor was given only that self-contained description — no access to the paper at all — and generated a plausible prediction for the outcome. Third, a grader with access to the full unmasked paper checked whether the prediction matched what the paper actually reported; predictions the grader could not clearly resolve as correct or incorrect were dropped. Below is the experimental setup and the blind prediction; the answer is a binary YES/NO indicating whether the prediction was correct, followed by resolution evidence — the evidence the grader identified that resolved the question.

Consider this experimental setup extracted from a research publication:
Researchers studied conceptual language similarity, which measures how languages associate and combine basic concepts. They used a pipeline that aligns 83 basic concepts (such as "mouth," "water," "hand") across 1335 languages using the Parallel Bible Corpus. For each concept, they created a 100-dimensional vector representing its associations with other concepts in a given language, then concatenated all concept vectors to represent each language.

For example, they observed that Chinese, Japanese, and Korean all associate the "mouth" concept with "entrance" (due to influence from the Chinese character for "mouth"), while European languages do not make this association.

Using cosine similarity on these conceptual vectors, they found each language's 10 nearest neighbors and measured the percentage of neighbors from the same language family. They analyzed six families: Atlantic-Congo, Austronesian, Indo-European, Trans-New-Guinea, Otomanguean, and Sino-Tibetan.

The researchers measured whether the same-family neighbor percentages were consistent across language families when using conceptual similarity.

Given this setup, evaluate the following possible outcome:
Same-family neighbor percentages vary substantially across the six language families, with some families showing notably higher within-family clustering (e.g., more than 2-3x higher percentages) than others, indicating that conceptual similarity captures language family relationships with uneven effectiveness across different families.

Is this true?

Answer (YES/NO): YES